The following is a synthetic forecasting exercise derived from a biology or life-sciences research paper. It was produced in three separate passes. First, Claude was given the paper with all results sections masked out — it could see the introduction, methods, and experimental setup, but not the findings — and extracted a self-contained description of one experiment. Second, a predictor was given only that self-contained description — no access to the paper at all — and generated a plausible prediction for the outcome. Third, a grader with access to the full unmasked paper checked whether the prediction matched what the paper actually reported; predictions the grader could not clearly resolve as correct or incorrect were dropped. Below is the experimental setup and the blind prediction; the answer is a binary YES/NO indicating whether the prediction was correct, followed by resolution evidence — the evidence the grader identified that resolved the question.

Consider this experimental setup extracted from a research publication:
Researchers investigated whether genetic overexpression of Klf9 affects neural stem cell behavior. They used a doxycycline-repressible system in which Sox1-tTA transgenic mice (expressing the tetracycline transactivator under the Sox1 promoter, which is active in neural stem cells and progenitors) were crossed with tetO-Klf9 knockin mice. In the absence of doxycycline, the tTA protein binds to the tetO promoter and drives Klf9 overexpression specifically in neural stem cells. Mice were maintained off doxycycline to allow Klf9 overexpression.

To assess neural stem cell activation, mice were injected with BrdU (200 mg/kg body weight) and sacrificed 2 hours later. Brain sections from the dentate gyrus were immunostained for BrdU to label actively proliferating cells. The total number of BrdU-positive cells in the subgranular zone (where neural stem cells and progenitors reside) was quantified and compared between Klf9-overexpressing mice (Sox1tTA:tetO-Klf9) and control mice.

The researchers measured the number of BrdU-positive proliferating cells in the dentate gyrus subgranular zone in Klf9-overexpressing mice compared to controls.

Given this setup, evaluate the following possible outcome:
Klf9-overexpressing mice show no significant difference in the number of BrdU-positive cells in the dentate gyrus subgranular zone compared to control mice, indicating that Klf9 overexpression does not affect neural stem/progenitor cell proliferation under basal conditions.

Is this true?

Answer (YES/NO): NO